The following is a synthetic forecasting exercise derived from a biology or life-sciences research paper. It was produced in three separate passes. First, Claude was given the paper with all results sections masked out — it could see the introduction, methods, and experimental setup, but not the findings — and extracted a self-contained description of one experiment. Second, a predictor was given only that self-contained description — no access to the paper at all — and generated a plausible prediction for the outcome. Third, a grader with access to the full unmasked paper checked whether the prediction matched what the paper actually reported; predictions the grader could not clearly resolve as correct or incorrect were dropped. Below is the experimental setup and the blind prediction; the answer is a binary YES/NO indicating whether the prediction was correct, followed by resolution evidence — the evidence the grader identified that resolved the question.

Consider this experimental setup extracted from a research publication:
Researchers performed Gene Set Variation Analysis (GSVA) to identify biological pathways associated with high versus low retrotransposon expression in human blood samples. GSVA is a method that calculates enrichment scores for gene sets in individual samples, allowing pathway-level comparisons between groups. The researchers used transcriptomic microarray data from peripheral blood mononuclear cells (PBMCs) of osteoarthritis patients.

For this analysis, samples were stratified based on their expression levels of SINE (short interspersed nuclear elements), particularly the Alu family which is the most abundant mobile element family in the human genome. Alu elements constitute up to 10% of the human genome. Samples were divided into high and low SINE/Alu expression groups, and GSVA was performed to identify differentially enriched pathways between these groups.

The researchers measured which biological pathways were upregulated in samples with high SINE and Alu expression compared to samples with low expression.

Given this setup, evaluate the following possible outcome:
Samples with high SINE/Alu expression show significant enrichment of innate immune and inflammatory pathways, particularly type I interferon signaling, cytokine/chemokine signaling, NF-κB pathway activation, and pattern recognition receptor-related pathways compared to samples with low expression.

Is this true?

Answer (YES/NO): NO